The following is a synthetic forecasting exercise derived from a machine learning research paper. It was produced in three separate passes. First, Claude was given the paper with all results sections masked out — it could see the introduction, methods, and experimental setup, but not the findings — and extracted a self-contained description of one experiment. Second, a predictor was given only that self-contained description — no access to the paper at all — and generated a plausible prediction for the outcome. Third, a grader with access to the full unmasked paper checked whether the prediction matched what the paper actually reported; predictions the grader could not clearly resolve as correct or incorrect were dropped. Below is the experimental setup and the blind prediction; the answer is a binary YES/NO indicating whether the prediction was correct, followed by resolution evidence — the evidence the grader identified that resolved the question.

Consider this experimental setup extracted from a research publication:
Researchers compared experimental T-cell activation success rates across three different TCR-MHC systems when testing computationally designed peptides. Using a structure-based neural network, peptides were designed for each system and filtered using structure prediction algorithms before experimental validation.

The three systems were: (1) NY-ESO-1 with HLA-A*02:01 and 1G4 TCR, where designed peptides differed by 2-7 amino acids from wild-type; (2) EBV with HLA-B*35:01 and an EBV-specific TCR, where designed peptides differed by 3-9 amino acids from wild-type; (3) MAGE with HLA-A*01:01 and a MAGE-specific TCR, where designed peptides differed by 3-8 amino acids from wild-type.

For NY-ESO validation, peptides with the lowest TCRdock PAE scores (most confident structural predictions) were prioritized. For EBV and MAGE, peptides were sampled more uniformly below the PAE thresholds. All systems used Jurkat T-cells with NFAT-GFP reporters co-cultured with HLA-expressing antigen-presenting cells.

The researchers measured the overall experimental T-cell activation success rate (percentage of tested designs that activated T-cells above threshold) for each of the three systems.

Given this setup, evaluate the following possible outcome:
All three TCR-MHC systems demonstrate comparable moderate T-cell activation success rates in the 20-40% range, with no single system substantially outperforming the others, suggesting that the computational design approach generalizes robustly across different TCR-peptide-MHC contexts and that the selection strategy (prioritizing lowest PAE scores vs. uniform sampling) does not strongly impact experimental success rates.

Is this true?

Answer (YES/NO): NO